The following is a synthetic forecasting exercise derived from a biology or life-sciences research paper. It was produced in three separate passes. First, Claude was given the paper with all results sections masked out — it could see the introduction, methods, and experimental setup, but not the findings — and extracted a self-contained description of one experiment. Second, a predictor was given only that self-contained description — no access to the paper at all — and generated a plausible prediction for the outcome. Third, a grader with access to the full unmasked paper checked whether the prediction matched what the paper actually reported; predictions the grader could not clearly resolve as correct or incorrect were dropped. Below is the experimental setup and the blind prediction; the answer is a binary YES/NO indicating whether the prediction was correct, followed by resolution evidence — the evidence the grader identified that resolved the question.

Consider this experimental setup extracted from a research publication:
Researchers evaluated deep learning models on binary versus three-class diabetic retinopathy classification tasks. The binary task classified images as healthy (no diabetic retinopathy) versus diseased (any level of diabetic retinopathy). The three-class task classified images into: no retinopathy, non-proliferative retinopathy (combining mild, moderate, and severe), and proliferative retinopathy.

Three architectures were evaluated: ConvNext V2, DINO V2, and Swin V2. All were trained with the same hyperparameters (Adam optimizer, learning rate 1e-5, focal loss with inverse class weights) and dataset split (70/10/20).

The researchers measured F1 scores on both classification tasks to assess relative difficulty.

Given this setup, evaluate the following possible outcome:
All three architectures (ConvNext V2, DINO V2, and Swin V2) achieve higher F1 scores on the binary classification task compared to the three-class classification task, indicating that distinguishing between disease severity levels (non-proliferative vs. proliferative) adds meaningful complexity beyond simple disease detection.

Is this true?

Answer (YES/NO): YES